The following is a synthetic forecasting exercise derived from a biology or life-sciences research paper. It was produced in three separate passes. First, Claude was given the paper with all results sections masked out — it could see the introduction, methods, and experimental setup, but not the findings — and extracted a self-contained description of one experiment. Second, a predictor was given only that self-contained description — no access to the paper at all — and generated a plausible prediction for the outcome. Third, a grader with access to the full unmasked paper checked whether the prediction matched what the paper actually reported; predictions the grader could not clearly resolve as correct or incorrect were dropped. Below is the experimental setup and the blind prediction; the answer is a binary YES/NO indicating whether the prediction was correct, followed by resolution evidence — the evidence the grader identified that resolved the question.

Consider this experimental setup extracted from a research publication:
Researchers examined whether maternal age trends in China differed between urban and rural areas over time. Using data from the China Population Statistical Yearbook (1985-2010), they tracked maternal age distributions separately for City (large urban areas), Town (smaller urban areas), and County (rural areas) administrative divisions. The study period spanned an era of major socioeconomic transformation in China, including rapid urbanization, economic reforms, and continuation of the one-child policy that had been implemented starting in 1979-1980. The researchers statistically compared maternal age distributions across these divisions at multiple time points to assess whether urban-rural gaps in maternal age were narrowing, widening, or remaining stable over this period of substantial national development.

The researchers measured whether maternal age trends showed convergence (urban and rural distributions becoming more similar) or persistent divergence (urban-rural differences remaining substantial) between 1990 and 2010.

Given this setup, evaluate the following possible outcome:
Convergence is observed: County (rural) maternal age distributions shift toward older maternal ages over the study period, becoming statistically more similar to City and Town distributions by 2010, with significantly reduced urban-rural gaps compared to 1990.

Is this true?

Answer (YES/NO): NO